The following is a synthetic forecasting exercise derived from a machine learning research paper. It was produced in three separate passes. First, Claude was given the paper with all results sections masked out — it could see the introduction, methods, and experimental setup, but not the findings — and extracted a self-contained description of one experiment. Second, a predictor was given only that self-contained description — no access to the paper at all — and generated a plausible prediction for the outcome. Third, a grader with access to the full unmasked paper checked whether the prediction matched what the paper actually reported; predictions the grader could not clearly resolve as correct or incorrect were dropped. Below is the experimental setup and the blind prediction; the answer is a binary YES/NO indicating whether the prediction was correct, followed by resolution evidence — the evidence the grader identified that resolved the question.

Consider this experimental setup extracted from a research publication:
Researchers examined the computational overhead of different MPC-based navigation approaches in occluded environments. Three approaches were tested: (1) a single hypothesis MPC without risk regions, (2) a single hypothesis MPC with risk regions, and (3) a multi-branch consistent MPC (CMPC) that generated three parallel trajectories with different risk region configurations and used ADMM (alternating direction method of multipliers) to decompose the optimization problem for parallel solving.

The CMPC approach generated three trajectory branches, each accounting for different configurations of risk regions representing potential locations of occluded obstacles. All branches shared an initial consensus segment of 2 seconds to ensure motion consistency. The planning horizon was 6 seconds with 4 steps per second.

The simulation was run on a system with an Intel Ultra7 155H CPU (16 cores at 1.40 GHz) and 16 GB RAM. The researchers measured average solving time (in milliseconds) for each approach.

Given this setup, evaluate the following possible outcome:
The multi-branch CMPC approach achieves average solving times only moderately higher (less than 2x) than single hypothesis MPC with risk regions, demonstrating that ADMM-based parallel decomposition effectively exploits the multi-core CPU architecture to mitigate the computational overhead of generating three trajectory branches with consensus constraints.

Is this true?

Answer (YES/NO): YES